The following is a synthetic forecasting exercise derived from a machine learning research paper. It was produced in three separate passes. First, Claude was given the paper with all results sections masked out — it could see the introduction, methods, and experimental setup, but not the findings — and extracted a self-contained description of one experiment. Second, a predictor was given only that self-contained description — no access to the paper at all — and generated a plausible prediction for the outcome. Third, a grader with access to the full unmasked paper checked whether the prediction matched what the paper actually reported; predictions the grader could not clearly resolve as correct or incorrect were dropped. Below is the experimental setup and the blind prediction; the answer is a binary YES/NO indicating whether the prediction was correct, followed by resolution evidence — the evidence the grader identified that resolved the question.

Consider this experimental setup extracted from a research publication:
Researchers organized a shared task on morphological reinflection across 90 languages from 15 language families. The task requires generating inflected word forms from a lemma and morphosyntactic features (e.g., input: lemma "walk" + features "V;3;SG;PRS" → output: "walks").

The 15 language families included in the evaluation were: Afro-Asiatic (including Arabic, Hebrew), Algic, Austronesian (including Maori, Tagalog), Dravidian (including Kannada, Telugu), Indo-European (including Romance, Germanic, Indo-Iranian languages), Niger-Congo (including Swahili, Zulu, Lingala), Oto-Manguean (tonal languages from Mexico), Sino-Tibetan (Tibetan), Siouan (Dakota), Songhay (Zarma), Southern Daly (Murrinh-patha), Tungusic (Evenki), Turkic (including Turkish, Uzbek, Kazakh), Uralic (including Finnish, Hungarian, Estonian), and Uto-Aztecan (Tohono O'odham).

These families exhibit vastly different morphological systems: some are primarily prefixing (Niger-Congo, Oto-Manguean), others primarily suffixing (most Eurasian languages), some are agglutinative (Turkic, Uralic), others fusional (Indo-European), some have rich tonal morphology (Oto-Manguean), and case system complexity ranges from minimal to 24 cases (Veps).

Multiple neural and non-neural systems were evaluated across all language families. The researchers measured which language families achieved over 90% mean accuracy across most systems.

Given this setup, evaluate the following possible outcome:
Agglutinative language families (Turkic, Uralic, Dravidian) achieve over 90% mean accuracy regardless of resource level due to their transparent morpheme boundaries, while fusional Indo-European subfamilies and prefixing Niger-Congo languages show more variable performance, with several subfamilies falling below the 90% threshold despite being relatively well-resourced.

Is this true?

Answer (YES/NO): NO